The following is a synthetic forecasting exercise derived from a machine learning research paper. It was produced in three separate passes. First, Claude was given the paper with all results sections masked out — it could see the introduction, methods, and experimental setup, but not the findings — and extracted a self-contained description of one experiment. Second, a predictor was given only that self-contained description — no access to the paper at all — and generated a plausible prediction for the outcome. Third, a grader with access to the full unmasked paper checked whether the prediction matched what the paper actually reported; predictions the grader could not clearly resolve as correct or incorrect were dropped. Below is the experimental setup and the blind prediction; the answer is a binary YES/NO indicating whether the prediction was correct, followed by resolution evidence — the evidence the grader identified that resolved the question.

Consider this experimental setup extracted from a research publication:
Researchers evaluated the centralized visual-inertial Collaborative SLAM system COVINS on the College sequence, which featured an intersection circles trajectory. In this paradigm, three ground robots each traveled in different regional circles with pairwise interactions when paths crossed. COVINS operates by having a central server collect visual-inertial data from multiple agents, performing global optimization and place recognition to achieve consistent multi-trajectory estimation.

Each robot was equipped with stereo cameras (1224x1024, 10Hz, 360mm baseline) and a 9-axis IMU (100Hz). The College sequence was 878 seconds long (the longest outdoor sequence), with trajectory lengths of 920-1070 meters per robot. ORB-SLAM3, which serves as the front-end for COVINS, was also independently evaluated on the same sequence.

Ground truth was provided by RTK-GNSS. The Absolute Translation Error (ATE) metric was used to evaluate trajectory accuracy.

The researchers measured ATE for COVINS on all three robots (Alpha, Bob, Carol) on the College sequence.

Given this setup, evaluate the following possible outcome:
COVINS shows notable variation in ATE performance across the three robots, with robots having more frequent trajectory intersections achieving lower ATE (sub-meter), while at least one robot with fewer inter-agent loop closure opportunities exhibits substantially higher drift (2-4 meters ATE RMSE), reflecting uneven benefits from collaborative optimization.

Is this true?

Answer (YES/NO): NO